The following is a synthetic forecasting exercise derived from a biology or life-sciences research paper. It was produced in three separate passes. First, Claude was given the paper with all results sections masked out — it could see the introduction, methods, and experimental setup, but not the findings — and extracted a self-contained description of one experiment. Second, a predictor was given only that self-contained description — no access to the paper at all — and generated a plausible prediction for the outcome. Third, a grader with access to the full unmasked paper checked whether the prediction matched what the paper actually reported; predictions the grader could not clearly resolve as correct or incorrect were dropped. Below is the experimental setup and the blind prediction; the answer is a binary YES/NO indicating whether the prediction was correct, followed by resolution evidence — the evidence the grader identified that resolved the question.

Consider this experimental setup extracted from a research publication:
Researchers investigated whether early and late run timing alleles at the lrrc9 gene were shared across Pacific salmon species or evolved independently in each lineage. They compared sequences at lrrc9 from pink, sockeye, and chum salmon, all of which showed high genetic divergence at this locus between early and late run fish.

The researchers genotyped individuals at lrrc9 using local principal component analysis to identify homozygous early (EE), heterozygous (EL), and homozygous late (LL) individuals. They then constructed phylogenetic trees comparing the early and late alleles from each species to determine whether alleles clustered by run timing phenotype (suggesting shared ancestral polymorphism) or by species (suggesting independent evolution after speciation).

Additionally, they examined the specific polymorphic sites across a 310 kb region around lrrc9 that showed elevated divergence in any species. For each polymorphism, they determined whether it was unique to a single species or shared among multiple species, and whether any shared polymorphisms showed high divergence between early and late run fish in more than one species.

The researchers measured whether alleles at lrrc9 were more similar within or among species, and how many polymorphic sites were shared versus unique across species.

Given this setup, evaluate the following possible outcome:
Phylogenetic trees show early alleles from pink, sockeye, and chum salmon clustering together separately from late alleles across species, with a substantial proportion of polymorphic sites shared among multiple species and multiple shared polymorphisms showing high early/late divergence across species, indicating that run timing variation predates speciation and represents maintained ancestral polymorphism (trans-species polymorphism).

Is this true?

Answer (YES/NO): NO